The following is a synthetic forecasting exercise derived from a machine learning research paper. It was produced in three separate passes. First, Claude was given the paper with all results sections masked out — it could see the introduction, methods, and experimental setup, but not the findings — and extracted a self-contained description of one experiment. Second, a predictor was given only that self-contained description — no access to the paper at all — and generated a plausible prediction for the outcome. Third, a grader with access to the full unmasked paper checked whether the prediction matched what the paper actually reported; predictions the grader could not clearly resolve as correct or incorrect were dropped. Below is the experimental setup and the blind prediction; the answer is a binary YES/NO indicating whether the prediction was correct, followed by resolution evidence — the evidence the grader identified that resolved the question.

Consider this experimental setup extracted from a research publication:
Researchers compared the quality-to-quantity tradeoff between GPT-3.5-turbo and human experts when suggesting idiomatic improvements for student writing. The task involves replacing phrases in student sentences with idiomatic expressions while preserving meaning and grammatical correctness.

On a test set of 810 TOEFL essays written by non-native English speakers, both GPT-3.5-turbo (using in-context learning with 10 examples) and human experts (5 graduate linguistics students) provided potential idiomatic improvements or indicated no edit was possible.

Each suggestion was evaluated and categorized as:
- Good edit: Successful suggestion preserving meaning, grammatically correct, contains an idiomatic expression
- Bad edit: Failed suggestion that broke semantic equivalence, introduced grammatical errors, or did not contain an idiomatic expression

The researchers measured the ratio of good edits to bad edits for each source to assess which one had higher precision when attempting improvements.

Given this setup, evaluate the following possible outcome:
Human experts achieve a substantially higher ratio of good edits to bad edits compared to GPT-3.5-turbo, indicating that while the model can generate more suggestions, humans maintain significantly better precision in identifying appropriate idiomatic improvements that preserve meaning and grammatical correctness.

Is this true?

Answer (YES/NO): YES